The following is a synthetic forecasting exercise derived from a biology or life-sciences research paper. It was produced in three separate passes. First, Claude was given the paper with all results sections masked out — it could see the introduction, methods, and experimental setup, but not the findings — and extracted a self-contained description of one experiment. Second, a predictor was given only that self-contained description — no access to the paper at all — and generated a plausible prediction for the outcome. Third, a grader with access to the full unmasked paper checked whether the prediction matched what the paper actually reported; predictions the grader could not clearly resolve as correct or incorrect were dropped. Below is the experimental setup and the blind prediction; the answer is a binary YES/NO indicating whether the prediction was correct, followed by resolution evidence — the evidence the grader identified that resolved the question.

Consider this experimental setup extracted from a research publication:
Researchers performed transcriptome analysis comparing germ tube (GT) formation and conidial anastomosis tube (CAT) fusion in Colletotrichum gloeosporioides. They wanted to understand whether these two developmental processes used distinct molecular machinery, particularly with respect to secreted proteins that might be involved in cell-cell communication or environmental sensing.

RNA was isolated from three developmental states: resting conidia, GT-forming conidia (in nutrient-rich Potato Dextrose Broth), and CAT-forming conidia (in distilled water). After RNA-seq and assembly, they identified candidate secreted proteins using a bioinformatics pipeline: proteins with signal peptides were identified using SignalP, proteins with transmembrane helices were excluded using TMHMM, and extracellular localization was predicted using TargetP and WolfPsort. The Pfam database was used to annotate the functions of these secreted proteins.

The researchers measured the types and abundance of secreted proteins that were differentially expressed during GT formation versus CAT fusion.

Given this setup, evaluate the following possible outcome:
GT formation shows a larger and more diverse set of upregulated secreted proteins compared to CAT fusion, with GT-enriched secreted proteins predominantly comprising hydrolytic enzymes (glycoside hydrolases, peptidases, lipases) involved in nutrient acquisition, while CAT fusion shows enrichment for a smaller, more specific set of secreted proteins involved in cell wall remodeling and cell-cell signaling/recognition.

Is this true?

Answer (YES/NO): NO